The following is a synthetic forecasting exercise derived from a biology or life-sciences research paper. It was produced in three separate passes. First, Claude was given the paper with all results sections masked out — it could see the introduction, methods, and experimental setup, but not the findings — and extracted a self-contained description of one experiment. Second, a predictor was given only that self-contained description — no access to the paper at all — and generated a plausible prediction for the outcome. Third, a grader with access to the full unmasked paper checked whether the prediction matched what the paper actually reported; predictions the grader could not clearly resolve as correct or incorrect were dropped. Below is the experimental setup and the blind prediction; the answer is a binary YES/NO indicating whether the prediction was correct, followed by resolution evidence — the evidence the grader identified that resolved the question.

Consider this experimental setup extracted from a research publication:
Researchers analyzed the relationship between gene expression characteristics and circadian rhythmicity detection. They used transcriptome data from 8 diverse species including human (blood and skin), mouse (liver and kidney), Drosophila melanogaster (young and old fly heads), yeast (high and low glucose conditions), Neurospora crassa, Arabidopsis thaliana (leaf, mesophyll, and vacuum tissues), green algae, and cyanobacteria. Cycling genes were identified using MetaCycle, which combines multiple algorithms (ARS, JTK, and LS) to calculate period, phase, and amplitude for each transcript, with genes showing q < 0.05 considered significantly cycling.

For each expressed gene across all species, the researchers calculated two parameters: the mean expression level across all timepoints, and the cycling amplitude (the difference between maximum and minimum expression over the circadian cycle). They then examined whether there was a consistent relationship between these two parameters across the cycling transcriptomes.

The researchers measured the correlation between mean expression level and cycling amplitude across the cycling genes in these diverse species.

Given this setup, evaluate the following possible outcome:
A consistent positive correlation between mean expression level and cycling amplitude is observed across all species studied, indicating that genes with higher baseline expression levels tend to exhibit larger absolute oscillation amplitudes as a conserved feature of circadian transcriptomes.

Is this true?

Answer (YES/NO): NO